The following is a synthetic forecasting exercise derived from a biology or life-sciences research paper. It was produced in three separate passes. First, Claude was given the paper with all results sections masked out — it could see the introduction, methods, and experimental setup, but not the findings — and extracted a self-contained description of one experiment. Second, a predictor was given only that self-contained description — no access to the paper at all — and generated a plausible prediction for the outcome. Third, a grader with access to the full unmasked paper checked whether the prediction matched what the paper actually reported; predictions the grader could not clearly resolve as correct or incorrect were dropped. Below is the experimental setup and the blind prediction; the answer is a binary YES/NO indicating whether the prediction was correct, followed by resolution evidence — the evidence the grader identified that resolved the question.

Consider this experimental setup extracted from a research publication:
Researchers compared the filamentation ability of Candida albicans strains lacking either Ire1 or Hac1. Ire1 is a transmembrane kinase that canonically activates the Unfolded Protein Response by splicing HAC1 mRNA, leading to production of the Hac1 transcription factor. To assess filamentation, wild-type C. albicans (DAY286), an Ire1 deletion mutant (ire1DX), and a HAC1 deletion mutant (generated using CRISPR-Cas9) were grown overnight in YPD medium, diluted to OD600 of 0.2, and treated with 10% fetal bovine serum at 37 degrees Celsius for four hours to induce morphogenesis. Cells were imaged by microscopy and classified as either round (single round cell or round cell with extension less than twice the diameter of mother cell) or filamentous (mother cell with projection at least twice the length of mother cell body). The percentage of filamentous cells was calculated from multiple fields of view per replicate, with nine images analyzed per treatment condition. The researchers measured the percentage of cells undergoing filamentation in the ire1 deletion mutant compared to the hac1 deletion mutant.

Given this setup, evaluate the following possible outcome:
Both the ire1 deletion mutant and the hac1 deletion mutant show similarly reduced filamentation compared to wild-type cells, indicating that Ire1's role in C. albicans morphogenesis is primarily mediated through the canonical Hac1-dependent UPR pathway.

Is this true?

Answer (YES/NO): NO